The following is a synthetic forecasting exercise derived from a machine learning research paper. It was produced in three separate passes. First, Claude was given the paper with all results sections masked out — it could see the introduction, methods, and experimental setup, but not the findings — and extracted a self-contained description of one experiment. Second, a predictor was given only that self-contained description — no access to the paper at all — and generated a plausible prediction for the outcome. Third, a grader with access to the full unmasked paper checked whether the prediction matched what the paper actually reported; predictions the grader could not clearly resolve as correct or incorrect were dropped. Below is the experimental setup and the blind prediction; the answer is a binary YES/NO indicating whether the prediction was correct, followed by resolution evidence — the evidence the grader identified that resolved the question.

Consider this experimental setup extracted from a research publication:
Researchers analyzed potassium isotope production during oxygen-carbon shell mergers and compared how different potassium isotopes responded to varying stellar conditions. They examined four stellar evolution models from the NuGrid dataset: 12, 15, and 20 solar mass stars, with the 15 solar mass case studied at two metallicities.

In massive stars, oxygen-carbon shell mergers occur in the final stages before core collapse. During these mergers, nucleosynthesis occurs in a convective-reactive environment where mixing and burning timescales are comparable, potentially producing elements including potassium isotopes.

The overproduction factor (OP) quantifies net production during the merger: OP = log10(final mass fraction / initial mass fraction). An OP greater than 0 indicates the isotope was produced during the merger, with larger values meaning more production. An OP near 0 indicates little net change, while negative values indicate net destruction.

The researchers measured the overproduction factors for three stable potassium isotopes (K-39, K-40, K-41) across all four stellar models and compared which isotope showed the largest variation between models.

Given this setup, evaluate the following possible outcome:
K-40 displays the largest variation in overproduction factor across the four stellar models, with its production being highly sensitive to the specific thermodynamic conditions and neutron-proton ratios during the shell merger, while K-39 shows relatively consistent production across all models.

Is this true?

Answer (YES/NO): NO